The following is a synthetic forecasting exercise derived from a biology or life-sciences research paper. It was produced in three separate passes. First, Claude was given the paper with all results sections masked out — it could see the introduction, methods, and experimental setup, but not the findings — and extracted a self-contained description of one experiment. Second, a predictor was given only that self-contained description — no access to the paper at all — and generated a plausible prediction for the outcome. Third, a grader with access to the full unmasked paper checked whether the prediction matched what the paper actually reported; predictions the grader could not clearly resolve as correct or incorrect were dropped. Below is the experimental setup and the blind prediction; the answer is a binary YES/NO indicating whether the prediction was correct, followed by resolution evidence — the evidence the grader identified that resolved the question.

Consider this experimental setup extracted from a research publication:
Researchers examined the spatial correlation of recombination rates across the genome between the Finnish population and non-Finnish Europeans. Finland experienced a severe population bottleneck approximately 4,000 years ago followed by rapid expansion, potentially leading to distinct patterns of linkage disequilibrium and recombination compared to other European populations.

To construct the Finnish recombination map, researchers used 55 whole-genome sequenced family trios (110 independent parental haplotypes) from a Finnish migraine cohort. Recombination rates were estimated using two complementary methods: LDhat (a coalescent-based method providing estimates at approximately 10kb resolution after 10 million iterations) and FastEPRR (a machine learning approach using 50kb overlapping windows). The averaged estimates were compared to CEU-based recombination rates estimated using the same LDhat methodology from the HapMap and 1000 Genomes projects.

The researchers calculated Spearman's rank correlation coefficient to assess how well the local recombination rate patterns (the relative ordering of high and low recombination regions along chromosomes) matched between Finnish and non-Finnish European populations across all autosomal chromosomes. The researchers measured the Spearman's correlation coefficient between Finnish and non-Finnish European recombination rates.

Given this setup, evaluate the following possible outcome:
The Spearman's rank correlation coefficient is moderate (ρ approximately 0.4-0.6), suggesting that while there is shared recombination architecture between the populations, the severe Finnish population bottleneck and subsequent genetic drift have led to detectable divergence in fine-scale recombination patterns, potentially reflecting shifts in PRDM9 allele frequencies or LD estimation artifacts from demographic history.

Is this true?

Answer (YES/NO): NO